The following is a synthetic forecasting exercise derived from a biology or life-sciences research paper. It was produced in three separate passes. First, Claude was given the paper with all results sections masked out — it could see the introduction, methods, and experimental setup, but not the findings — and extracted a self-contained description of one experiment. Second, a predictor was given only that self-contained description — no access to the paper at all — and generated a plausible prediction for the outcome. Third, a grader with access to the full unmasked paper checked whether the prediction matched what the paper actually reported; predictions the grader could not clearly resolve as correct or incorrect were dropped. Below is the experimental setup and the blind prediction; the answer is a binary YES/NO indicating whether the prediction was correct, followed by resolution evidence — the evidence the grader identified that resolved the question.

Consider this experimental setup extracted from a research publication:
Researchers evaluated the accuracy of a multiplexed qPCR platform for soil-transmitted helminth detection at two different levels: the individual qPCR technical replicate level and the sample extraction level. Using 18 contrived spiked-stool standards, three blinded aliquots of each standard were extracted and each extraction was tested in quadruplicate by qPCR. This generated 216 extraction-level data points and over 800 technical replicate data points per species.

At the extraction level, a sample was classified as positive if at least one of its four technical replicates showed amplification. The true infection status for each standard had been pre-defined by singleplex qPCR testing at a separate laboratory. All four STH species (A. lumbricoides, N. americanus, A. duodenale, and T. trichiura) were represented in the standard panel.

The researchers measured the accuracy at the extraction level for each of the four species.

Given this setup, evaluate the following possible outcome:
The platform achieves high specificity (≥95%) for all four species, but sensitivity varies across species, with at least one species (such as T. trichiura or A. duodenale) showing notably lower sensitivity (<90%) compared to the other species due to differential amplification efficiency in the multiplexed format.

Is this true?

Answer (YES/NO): NO